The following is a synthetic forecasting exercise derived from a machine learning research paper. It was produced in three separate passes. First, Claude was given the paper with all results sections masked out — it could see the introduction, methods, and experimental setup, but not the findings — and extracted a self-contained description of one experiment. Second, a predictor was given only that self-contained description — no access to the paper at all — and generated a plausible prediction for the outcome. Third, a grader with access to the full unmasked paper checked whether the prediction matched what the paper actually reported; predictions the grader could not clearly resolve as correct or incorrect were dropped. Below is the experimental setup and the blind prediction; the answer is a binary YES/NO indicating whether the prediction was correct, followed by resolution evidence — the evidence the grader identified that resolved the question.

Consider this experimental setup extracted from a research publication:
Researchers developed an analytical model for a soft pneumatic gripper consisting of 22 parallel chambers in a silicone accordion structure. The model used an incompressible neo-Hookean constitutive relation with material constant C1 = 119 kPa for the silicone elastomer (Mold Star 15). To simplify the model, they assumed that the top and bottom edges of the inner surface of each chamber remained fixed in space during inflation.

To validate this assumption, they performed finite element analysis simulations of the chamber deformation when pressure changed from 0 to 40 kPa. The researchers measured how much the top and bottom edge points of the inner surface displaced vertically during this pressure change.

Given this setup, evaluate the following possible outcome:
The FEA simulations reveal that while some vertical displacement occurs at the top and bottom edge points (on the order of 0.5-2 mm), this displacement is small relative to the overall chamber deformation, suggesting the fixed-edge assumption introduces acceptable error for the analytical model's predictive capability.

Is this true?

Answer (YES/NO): NO